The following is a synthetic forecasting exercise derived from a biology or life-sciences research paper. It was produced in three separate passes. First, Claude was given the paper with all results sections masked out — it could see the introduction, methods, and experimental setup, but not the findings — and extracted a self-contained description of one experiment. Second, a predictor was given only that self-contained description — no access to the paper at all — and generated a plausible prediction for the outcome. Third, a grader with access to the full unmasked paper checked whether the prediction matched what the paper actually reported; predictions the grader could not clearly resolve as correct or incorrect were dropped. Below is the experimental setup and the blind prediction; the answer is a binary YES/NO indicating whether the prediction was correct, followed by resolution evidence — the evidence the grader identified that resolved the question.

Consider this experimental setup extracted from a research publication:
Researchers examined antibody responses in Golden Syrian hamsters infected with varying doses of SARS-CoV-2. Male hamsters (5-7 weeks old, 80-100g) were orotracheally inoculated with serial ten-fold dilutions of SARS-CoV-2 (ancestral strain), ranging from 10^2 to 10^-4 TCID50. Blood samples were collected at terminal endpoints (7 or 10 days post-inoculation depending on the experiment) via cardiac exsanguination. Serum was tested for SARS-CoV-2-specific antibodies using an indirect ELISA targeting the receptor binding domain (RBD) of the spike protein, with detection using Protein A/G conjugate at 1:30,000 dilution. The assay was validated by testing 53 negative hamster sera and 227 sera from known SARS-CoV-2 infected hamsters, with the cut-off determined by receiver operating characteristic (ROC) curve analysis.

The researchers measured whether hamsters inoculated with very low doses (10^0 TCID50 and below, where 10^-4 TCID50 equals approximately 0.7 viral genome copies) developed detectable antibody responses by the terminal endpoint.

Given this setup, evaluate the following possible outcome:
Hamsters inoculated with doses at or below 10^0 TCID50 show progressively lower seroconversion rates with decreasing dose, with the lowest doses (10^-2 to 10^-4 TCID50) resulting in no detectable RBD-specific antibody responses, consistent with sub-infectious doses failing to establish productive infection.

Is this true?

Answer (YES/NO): NO